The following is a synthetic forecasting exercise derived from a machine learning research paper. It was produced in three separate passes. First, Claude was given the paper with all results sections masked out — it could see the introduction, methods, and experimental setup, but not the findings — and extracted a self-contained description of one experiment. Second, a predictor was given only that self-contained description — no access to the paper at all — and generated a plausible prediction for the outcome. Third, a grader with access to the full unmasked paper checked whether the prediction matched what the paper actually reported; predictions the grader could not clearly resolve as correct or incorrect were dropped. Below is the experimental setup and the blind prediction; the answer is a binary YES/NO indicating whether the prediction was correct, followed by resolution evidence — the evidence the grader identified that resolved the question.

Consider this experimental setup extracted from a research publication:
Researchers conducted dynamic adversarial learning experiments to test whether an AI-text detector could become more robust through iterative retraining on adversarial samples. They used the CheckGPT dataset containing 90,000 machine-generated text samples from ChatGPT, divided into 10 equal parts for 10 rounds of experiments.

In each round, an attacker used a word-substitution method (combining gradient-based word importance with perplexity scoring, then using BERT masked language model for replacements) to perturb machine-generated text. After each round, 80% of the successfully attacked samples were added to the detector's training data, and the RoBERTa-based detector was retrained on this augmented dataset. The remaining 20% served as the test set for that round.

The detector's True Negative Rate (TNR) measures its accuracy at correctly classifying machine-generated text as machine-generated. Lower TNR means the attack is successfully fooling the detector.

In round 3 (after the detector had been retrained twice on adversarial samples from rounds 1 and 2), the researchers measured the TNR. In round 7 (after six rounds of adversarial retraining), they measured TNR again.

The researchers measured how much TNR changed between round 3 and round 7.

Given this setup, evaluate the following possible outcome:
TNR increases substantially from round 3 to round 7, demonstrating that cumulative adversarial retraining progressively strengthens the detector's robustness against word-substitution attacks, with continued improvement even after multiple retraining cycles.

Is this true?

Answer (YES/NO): YES